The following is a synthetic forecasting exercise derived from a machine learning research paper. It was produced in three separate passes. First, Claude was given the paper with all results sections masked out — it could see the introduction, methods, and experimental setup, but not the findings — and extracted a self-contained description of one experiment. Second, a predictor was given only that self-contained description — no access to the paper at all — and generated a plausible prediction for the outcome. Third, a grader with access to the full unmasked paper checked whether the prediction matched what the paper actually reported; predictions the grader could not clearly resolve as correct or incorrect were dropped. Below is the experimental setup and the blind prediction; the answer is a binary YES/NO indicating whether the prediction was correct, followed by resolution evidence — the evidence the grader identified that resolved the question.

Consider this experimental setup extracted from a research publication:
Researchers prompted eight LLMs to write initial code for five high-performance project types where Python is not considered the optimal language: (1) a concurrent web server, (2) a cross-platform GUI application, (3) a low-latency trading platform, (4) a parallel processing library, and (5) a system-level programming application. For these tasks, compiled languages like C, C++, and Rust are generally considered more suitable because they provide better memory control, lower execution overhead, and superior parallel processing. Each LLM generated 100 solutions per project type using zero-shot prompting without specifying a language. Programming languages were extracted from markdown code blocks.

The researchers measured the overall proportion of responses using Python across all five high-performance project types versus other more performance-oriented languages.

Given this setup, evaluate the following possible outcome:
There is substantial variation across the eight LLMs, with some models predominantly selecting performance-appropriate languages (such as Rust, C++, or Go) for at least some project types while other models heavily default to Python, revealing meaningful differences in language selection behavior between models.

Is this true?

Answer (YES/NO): YES